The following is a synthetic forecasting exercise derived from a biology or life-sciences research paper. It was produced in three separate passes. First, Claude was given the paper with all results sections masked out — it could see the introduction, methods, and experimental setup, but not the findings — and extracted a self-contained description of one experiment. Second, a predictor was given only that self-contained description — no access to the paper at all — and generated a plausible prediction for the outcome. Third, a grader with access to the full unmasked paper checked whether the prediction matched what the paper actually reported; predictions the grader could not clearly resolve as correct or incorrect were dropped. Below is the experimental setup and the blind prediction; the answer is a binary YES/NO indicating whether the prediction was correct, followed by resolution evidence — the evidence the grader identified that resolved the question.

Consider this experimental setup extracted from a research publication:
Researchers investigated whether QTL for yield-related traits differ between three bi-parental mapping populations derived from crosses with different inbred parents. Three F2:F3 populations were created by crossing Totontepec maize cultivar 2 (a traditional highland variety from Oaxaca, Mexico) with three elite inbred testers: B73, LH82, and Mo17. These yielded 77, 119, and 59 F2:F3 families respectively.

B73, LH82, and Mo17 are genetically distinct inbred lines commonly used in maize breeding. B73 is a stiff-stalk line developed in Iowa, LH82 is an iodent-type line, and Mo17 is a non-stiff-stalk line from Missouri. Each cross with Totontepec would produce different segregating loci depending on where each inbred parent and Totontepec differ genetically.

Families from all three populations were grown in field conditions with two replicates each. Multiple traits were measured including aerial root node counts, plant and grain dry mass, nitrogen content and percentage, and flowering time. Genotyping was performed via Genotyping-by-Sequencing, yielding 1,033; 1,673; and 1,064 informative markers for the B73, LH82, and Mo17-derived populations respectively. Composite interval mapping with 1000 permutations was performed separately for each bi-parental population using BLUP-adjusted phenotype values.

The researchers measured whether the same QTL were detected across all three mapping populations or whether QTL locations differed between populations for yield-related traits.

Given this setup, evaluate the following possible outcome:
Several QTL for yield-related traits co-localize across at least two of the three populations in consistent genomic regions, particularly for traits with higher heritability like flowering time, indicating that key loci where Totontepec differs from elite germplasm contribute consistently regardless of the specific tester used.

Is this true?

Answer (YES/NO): NO